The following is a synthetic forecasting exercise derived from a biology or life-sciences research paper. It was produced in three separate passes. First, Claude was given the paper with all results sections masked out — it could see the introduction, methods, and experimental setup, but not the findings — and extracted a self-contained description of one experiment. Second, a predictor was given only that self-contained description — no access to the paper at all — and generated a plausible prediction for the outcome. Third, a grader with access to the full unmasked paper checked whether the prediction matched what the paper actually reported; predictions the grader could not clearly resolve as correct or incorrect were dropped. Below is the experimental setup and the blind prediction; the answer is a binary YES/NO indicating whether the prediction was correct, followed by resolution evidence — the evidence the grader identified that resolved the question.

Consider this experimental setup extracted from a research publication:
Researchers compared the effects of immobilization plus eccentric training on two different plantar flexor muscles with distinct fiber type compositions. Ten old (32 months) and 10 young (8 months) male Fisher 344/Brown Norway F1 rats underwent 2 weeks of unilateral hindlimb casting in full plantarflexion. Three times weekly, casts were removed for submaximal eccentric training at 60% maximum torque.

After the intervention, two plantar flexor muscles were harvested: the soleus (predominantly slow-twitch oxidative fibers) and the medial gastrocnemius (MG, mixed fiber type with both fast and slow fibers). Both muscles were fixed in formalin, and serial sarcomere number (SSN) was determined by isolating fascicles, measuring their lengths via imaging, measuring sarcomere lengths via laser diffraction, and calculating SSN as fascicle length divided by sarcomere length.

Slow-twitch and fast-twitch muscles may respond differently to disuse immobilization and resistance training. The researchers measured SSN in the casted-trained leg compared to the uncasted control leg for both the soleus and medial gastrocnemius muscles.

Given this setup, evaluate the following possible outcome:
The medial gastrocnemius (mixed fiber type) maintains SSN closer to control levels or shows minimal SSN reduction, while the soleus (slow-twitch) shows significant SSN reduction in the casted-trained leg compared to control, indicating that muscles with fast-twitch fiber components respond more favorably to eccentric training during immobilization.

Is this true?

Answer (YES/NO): NO